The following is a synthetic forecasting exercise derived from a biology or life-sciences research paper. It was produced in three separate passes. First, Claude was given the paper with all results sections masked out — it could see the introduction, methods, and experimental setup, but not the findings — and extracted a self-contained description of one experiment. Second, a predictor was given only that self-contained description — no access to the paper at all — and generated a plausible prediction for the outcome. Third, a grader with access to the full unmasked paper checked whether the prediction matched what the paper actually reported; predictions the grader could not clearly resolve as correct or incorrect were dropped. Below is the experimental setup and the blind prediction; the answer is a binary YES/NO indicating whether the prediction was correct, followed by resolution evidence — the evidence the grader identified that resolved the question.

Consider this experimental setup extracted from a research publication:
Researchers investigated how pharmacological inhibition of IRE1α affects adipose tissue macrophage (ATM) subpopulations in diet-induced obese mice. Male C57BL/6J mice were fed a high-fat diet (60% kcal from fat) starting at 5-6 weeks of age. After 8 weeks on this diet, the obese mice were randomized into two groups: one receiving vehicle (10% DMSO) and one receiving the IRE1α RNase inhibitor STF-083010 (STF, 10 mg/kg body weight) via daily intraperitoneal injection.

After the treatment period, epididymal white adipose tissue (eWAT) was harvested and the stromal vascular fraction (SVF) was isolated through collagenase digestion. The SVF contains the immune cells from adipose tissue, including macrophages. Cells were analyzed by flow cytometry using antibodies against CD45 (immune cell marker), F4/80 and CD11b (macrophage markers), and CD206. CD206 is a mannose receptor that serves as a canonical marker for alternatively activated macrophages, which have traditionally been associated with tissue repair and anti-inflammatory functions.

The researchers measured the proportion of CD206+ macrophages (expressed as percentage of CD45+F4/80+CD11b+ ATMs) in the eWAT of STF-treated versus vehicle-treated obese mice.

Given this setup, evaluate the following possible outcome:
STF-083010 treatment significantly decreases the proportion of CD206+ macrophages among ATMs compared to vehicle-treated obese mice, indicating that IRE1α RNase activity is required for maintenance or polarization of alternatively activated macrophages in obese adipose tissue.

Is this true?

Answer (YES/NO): YES